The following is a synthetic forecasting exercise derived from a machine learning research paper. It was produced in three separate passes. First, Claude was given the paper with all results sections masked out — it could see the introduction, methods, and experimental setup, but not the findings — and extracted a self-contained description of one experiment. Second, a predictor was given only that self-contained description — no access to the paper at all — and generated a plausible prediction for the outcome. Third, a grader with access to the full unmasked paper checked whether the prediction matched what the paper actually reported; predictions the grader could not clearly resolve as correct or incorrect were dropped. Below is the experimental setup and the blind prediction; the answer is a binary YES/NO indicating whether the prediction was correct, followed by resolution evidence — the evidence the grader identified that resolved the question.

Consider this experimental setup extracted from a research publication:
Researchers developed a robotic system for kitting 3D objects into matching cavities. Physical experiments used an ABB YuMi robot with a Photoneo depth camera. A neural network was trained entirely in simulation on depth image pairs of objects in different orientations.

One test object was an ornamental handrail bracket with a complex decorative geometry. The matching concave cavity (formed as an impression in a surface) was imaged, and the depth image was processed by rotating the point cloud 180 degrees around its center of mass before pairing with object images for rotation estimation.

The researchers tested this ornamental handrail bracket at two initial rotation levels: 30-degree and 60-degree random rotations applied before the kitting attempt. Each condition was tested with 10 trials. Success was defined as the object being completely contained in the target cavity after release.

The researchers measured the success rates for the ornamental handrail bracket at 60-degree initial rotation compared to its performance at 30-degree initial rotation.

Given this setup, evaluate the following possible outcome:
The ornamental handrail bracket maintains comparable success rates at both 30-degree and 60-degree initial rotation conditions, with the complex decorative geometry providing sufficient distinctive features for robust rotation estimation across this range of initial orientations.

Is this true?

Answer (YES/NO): NO